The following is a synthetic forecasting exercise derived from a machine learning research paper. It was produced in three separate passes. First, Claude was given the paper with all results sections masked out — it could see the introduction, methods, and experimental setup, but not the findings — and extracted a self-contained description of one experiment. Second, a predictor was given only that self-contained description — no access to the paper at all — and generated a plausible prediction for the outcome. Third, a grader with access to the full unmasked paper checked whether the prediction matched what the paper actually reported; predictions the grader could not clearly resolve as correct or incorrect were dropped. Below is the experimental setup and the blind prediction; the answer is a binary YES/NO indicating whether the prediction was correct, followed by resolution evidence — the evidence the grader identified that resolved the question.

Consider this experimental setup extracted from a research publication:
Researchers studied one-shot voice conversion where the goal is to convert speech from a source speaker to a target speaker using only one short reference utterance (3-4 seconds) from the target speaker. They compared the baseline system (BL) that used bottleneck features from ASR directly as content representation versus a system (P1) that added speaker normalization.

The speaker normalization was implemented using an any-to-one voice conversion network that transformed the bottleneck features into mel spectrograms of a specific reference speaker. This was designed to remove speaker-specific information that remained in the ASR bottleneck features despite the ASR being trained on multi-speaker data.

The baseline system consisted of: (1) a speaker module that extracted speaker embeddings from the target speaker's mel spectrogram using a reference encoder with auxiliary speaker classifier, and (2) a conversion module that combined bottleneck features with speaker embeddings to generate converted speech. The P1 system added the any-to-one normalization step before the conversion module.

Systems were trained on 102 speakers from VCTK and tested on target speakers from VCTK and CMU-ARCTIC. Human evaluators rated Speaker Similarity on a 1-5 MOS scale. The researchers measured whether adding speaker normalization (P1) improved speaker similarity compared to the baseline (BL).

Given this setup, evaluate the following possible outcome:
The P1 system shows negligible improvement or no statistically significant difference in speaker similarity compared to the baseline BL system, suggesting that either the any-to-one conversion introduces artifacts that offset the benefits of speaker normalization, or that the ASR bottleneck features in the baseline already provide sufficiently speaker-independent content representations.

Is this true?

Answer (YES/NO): NO